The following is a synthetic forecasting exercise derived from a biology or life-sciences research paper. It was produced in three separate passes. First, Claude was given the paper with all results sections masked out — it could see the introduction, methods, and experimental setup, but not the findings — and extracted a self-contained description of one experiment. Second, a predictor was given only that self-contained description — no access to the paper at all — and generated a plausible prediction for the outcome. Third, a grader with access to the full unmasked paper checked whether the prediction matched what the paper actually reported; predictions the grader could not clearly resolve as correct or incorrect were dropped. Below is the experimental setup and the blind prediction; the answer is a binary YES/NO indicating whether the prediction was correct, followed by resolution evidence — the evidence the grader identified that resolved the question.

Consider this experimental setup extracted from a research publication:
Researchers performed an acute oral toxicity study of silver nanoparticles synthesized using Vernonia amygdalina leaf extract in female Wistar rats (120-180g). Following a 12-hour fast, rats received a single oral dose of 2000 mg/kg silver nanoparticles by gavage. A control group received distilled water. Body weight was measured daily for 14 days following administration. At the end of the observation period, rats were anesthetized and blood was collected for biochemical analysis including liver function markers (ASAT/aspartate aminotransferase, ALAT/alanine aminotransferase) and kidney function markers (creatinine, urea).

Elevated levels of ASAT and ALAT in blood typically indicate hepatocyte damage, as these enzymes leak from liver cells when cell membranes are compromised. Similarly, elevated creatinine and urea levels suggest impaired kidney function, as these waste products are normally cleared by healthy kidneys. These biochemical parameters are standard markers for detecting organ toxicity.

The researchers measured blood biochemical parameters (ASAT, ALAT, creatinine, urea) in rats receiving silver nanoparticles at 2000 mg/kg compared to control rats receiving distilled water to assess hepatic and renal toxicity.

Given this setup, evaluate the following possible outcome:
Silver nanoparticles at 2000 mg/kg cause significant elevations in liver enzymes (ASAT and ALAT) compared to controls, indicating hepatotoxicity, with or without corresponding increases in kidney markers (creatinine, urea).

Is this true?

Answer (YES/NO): NO